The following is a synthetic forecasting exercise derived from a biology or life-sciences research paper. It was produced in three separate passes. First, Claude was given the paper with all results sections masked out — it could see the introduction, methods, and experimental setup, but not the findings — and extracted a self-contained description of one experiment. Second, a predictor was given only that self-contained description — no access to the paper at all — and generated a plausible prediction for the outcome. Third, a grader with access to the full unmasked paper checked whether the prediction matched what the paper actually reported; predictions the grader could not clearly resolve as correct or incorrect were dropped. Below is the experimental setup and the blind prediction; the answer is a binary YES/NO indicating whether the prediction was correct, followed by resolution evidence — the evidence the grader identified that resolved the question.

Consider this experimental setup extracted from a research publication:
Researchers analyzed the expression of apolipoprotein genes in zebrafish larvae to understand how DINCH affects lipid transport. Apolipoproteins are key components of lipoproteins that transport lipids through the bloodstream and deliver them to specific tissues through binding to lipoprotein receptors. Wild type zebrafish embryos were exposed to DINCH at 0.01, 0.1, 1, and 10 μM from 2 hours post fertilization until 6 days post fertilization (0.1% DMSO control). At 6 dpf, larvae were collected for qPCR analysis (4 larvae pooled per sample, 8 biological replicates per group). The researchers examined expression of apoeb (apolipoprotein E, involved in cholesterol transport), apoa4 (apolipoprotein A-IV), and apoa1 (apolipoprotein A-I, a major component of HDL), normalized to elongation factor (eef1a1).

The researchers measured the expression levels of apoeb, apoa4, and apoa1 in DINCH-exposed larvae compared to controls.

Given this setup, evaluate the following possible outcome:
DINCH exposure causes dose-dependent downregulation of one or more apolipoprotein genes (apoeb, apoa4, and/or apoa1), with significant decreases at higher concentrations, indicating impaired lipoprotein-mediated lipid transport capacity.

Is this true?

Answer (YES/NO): NO